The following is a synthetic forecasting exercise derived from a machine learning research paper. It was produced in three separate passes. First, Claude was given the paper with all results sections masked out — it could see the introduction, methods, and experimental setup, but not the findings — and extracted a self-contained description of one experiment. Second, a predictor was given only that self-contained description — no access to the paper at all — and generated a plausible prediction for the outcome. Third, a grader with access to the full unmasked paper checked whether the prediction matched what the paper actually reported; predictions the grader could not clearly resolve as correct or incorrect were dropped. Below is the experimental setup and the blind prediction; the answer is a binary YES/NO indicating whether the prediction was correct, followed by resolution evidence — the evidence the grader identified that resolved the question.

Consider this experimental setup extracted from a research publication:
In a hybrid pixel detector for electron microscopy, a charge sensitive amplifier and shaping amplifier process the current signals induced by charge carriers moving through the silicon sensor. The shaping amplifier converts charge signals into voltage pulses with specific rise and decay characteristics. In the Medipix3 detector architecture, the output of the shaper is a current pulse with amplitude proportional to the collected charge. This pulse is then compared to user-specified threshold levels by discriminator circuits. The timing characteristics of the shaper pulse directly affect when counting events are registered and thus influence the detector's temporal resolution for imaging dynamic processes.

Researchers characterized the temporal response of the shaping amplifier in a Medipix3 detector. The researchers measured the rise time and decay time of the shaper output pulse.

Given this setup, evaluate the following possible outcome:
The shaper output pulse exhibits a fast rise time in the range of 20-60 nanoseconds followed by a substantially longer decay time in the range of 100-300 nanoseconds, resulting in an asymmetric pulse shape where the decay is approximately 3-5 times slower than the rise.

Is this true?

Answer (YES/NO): NO